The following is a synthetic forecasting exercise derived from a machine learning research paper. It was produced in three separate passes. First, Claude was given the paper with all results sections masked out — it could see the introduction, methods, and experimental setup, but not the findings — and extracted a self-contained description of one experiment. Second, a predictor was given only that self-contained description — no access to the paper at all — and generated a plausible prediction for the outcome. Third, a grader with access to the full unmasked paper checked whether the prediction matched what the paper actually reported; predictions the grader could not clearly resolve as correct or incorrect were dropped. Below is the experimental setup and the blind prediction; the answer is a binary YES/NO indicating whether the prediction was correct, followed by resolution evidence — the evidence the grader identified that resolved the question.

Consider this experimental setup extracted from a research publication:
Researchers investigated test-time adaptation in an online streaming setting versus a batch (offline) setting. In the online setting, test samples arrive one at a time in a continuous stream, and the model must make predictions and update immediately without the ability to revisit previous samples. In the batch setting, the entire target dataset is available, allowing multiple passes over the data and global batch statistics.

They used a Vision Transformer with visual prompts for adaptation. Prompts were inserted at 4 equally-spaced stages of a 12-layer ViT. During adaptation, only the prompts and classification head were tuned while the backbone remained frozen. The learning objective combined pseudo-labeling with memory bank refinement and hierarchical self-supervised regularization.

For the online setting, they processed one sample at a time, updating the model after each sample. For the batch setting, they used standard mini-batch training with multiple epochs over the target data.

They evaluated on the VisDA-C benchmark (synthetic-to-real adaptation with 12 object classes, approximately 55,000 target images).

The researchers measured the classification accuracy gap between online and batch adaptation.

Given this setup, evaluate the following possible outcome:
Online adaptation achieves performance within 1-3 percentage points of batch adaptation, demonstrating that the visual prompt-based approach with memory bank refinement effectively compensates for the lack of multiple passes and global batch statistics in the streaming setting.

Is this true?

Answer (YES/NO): NO